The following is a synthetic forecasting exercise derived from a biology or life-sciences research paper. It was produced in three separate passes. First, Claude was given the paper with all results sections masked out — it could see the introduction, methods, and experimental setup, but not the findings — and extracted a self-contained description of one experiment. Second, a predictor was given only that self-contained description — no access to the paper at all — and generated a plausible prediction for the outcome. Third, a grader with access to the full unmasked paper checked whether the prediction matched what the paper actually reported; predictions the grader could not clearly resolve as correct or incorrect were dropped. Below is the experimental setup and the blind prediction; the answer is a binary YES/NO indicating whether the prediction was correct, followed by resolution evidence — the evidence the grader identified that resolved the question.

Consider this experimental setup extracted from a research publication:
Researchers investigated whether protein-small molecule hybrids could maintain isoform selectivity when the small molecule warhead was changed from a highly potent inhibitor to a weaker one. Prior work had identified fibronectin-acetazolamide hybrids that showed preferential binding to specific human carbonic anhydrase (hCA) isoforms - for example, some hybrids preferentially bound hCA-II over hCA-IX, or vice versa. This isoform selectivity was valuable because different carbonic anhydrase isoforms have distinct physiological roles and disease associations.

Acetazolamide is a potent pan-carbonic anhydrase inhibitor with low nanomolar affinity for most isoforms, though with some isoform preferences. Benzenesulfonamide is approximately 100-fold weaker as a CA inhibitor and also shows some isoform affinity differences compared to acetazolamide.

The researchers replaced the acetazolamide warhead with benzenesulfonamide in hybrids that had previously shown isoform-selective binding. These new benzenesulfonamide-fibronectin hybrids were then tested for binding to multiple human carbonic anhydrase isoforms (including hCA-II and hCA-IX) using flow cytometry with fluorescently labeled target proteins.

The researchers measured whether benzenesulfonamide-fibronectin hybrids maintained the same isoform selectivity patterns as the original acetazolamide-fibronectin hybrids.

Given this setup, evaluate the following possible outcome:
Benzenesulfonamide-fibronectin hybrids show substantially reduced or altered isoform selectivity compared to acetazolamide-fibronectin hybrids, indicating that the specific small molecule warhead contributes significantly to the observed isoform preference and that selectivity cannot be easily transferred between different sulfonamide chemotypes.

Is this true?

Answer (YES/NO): YES